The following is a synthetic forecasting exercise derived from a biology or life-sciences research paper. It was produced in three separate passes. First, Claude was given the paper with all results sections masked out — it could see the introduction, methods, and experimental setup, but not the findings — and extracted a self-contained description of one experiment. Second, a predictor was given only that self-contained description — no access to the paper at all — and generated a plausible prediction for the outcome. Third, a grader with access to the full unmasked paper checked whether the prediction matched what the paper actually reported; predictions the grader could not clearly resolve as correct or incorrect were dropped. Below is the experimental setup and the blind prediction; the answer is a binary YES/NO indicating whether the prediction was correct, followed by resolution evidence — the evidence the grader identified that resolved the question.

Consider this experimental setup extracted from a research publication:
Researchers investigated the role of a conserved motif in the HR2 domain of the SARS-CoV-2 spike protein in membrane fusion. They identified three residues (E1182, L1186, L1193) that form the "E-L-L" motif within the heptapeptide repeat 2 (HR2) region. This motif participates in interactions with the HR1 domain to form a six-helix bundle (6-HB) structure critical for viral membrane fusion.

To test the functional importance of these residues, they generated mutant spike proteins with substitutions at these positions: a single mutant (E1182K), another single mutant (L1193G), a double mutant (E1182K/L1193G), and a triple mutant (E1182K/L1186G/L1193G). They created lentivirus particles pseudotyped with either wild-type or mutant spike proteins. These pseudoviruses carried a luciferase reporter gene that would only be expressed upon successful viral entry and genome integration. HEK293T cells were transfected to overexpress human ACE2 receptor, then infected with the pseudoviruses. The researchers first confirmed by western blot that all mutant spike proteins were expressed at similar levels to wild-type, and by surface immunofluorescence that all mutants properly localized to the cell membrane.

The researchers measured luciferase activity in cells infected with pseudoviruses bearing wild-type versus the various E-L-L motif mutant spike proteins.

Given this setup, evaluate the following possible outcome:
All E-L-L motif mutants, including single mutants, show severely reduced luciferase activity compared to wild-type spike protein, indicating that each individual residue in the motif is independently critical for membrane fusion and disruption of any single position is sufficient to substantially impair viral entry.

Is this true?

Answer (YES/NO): NO